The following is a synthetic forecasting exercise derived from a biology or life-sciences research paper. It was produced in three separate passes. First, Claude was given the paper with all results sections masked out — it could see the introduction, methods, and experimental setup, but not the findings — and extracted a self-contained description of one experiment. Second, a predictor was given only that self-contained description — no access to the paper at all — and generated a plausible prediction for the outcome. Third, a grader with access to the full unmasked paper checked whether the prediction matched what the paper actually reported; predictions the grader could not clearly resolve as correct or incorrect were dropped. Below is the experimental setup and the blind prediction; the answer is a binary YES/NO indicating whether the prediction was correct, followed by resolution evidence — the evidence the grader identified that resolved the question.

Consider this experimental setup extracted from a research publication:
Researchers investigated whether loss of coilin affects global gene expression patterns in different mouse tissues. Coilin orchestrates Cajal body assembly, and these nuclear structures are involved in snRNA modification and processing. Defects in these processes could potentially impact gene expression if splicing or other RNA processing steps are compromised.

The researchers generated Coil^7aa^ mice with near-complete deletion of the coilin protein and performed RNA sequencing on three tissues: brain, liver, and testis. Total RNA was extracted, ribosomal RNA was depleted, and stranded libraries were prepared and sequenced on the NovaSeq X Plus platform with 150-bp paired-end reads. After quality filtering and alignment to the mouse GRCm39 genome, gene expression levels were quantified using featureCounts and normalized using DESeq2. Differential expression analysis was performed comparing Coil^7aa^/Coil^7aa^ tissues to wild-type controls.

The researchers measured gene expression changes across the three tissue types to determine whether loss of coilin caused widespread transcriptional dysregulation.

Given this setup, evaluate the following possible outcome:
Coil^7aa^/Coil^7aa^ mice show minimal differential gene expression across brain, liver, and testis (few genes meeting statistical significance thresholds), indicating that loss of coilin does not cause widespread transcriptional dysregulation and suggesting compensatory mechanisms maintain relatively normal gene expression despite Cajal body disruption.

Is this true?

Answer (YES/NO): YES